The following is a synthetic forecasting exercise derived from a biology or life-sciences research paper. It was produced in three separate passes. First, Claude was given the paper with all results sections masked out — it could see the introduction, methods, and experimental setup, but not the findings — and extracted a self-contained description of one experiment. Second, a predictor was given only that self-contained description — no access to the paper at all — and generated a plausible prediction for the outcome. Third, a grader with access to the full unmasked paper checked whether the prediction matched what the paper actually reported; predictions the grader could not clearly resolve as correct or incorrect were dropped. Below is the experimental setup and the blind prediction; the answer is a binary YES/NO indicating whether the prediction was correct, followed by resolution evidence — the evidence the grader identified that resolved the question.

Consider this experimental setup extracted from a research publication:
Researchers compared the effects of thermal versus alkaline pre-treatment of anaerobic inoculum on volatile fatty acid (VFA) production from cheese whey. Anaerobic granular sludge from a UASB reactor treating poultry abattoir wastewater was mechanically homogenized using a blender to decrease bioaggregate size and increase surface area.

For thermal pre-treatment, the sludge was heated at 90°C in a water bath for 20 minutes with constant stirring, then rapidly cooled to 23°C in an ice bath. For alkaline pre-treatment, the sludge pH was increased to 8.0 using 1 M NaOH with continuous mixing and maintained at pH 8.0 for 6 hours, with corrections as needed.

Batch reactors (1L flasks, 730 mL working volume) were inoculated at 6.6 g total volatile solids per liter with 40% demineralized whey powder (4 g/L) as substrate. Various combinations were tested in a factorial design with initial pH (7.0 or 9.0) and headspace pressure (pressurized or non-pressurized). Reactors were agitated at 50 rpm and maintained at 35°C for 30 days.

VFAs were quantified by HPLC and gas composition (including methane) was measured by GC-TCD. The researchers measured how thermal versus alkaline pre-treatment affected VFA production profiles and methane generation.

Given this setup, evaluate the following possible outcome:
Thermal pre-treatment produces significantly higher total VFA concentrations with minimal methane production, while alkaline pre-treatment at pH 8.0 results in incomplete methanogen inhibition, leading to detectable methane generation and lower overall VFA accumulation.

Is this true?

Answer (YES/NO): NO